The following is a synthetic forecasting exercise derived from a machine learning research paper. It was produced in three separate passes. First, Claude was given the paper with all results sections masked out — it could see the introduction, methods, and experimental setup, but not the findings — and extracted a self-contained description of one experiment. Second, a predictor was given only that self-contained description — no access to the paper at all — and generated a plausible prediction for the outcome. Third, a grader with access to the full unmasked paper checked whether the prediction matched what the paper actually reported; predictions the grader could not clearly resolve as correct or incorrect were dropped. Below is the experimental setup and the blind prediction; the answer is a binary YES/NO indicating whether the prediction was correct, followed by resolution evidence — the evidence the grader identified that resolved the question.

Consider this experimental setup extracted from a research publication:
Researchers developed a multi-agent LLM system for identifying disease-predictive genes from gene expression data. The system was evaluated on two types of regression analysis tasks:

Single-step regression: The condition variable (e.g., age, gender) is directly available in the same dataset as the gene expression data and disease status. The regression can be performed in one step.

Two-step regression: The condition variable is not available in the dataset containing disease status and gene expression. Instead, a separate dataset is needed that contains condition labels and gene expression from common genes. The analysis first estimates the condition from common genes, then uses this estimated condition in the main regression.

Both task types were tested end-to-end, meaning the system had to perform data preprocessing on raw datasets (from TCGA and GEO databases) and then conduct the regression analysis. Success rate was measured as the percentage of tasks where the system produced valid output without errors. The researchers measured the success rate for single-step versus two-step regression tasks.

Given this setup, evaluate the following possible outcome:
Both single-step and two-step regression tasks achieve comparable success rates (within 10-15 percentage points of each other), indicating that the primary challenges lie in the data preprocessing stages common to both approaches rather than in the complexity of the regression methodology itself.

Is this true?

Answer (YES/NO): NO